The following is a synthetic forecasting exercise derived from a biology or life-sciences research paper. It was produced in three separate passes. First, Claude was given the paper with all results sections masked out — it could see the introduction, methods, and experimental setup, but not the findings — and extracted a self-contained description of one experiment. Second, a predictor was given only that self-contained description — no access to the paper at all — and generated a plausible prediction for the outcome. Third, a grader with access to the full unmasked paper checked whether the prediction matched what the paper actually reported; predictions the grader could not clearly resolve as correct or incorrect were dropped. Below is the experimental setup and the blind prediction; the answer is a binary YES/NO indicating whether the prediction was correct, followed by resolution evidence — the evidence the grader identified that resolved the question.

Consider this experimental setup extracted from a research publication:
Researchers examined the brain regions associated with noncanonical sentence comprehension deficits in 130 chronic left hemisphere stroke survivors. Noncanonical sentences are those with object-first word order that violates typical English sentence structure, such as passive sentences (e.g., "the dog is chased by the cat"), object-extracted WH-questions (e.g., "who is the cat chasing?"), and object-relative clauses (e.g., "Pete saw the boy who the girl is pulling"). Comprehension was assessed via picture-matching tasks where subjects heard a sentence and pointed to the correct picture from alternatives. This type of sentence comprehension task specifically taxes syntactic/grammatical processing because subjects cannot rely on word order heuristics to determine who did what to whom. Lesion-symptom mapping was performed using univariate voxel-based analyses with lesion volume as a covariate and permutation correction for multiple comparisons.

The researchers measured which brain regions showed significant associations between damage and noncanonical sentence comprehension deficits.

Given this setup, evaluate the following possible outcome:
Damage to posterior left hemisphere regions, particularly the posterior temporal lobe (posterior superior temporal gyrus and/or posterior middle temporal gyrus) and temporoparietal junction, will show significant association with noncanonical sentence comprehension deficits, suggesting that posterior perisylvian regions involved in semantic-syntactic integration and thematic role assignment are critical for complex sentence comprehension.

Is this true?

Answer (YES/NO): NO